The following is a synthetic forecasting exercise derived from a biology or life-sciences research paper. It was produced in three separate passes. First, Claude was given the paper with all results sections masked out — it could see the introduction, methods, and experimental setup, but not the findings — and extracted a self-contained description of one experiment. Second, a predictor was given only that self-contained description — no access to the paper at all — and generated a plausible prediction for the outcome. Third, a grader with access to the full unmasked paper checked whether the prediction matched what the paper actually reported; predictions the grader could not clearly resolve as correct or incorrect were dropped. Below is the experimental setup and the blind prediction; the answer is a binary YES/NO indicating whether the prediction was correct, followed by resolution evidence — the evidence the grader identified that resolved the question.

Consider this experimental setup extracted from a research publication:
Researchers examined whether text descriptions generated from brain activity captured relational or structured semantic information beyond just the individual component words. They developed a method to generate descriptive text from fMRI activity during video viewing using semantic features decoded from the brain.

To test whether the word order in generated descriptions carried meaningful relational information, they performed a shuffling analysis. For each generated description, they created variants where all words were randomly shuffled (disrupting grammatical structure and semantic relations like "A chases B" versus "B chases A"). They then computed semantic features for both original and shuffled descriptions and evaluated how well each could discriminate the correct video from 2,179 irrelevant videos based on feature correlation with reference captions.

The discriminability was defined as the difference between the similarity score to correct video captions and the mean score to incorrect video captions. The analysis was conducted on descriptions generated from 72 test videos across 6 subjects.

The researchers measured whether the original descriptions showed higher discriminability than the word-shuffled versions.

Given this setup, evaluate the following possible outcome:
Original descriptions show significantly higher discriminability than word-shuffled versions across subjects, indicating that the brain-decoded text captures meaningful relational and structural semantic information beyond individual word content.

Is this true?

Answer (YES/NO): YES